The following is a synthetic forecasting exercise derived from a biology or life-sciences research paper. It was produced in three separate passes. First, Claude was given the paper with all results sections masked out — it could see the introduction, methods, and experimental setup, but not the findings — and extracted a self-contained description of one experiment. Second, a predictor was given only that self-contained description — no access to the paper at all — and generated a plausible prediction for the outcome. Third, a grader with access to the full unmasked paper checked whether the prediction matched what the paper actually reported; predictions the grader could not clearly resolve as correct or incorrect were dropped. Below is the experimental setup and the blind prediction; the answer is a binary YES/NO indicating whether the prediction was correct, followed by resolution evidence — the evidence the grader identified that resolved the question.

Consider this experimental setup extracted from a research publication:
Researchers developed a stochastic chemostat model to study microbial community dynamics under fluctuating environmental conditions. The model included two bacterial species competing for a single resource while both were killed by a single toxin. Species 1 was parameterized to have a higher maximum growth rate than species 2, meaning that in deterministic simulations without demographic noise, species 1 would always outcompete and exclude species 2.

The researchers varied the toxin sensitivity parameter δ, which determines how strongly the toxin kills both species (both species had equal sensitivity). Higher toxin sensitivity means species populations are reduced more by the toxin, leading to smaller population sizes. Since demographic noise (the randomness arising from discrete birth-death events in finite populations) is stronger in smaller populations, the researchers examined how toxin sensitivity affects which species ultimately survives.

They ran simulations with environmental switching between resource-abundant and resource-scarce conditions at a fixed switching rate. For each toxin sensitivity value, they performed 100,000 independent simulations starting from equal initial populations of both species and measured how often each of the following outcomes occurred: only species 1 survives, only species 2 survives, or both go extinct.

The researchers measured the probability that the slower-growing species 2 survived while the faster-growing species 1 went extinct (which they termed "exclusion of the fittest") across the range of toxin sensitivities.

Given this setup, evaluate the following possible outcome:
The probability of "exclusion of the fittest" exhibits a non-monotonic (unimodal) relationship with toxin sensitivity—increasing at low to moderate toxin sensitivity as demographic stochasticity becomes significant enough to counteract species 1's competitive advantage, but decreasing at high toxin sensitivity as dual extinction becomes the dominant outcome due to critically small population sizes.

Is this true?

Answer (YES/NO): YES